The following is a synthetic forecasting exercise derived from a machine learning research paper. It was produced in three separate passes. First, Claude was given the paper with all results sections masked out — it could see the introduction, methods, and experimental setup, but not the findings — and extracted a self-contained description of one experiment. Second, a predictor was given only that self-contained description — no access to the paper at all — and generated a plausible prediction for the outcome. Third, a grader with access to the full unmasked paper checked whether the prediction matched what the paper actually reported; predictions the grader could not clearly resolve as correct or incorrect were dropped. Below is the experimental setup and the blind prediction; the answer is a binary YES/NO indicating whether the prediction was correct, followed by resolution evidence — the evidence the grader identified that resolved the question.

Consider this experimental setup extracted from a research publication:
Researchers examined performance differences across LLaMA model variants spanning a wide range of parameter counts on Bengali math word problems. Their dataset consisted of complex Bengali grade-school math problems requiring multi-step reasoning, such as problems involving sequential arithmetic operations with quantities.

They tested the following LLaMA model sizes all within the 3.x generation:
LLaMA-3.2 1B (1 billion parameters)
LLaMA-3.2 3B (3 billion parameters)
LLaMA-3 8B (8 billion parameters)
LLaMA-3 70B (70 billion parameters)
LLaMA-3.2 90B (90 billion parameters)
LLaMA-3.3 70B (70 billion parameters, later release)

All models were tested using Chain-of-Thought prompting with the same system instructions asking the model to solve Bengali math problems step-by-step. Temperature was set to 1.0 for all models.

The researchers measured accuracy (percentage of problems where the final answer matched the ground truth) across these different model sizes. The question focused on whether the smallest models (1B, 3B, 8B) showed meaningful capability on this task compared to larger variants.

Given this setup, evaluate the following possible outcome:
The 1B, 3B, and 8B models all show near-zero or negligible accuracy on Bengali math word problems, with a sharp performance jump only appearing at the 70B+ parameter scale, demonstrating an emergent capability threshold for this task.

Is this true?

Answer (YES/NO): NO